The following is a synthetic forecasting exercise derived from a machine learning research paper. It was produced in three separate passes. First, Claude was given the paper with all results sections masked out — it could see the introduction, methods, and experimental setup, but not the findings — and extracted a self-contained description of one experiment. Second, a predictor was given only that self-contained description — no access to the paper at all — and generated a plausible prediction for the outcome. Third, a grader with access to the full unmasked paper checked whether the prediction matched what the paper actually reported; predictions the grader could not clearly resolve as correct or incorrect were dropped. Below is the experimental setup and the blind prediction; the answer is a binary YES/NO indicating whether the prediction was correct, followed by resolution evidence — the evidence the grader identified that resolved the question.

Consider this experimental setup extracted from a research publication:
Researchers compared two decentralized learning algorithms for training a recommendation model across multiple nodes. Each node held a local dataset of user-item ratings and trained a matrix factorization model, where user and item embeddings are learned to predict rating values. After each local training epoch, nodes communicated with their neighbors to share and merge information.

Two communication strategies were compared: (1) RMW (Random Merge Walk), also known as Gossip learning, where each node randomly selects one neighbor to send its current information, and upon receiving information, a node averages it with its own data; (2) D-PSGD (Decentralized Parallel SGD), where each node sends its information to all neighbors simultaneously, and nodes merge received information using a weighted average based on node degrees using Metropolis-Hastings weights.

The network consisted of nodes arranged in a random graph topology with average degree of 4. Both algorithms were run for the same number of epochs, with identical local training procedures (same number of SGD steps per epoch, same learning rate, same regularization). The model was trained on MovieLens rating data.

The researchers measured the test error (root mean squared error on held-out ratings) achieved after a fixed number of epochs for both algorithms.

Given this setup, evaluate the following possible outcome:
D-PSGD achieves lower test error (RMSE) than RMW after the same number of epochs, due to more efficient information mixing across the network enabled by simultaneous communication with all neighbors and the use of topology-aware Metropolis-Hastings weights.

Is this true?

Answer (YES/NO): YES